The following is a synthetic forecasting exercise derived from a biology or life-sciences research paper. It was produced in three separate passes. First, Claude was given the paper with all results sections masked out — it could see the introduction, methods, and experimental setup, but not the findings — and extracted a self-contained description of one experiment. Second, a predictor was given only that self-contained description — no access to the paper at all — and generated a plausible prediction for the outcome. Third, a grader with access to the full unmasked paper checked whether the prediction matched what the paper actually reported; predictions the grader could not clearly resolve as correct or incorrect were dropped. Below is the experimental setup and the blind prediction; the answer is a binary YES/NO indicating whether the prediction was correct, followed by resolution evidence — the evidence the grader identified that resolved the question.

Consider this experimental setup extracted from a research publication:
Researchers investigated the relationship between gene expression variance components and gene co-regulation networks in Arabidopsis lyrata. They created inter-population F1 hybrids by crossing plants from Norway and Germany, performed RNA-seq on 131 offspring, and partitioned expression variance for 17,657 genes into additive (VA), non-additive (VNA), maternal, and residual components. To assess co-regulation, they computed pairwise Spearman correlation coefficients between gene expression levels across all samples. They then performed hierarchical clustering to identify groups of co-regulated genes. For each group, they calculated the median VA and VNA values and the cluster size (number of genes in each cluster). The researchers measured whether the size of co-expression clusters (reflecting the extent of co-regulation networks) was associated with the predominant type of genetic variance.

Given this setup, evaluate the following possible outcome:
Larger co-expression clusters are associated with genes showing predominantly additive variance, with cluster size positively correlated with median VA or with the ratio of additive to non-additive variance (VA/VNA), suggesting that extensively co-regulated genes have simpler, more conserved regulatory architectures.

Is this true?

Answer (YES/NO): NO